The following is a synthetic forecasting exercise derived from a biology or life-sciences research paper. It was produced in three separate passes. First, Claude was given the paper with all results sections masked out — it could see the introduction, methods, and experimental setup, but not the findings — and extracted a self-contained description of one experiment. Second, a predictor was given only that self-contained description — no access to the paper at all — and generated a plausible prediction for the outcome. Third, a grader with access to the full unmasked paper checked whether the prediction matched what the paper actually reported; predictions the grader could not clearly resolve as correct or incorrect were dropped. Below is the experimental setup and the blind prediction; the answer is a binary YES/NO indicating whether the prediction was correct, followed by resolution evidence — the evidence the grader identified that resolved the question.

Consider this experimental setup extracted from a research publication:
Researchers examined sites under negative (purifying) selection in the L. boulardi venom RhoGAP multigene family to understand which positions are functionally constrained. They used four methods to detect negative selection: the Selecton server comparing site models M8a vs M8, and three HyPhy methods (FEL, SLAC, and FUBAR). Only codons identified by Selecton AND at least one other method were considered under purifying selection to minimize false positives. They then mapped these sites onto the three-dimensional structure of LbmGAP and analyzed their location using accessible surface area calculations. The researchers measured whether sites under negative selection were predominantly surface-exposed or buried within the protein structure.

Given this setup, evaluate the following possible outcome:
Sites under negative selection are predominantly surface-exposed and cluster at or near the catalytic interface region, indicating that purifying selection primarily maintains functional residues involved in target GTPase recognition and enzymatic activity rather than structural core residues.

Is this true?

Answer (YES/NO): NO